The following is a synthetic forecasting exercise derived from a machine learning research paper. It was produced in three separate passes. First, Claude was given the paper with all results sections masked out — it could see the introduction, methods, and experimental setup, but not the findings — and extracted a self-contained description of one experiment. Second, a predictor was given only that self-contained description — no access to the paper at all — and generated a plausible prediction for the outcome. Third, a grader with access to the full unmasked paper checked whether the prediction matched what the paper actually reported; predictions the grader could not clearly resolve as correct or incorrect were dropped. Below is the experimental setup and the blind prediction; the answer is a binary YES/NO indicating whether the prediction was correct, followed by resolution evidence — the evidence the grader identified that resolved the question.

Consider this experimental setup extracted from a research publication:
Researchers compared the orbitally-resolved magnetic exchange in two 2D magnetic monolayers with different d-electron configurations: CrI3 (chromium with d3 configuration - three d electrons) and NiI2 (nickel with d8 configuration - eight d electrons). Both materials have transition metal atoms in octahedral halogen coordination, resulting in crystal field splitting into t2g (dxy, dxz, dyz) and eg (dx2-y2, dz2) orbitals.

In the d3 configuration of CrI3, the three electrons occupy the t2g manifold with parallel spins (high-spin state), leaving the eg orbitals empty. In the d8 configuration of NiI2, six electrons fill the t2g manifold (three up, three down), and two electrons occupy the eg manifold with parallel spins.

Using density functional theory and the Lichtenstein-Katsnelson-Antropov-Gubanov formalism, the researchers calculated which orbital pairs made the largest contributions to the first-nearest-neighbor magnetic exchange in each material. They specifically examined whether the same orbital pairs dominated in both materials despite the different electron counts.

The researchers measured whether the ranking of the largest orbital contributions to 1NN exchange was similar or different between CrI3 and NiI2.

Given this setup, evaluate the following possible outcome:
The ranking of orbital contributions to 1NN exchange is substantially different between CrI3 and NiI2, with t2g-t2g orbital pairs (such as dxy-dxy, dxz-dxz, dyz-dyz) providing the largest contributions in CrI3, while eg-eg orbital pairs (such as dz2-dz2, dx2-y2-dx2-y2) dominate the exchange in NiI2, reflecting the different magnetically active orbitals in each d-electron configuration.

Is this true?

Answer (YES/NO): NO